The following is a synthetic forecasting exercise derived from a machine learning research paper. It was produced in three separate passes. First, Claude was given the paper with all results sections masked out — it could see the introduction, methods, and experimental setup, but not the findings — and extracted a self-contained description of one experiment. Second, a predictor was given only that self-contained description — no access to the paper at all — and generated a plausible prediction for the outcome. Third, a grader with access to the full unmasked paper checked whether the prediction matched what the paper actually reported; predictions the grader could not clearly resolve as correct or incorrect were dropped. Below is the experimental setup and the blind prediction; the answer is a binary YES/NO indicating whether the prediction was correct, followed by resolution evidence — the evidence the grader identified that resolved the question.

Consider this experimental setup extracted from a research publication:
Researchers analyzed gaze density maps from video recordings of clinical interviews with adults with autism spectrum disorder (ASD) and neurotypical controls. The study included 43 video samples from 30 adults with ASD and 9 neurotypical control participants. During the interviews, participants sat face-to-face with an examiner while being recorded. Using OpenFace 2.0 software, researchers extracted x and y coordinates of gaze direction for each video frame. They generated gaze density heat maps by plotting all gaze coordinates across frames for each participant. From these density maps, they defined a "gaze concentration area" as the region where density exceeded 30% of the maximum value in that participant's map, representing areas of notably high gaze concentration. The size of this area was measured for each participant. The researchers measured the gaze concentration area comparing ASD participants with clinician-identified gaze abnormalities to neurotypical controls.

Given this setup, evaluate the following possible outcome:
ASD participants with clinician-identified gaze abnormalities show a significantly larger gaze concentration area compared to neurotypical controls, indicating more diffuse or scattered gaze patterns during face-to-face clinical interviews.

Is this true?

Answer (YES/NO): NO